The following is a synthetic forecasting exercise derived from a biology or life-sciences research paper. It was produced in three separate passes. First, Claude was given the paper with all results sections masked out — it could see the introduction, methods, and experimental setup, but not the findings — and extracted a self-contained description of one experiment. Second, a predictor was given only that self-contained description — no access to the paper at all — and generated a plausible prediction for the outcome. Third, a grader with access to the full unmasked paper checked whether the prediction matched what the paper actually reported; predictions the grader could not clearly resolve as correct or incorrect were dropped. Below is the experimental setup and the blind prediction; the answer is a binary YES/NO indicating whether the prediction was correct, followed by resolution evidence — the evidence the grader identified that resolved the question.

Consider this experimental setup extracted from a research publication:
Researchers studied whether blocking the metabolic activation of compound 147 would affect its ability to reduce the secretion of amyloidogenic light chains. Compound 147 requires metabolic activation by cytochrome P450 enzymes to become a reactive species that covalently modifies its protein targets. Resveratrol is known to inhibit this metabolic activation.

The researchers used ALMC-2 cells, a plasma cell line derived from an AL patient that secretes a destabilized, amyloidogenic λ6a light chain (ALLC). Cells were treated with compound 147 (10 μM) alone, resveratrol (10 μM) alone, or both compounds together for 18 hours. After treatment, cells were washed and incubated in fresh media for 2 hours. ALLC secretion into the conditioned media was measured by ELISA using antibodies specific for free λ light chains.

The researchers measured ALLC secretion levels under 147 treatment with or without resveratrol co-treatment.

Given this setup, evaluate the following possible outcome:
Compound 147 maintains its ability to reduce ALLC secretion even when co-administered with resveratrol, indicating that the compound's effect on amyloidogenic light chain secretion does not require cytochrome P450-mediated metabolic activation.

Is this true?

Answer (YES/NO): NO